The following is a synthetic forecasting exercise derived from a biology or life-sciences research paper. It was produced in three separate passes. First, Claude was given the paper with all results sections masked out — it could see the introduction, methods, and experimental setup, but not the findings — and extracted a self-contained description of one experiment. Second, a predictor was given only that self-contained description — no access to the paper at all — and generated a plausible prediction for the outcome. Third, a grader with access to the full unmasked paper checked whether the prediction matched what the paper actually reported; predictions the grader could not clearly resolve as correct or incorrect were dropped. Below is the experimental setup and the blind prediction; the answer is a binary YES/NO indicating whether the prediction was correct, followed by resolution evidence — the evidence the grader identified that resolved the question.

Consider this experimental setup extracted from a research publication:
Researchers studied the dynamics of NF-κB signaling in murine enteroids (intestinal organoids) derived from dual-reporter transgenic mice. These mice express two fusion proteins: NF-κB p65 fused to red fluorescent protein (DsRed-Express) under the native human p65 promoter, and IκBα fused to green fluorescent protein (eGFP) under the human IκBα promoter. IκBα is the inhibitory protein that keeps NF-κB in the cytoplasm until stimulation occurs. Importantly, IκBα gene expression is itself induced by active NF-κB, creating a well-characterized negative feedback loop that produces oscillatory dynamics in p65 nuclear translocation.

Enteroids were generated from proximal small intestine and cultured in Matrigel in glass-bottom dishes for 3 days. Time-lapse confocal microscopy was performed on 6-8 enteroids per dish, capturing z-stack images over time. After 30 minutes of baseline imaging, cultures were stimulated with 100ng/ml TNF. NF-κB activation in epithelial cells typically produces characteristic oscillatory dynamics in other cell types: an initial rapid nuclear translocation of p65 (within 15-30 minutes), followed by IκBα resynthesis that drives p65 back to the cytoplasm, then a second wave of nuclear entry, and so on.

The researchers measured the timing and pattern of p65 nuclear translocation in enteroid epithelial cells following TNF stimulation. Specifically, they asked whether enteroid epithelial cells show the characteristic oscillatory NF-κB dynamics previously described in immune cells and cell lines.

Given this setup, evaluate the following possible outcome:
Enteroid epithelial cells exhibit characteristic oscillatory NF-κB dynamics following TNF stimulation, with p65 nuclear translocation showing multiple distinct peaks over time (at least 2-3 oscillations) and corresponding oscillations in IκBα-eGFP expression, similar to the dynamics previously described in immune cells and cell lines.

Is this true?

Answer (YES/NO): NO